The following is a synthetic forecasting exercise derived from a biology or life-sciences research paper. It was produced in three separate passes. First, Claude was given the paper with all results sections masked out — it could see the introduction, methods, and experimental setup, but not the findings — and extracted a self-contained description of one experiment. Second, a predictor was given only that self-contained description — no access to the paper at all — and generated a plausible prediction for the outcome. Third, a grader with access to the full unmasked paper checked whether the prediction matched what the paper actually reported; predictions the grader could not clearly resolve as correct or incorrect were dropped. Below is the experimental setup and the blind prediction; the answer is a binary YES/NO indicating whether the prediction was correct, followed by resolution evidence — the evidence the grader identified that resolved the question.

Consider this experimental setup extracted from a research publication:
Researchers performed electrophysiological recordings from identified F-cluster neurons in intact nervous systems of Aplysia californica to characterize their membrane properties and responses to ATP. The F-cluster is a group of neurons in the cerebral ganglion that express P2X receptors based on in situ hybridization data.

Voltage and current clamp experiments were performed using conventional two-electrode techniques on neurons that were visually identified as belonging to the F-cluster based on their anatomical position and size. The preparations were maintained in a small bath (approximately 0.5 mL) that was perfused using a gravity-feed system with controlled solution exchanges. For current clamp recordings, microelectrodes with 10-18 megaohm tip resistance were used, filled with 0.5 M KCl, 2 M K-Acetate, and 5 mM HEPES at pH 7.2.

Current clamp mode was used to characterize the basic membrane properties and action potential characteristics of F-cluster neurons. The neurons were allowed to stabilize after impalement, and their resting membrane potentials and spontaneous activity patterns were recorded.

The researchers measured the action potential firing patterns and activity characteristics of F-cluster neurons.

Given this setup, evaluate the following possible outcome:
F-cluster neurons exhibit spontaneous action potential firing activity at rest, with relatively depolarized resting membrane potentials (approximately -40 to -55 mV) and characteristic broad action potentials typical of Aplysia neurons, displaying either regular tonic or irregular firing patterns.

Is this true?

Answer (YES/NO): NO